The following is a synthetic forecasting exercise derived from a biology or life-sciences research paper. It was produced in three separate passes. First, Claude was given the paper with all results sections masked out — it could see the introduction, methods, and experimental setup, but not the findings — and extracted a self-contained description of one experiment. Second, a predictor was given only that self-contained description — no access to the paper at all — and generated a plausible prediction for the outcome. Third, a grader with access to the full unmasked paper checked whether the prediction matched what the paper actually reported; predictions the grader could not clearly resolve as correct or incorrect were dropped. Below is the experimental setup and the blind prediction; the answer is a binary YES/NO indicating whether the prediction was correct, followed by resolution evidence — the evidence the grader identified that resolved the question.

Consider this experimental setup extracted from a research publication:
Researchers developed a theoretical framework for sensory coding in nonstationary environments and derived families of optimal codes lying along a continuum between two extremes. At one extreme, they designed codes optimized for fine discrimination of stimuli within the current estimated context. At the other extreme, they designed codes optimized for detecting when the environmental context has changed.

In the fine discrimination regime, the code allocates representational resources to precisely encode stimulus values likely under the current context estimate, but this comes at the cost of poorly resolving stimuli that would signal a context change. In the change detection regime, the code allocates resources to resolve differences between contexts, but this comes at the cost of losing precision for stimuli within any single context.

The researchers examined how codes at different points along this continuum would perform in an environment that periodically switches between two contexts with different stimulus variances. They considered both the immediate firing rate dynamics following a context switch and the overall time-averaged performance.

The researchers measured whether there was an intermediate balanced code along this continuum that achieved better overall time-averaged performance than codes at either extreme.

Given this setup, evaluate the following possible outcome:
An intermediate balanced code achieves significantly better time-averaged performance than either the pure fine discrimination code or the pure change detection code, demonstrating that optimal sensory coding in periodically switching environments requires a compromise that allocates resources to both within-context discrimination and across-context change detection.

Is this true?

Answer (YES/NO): YES